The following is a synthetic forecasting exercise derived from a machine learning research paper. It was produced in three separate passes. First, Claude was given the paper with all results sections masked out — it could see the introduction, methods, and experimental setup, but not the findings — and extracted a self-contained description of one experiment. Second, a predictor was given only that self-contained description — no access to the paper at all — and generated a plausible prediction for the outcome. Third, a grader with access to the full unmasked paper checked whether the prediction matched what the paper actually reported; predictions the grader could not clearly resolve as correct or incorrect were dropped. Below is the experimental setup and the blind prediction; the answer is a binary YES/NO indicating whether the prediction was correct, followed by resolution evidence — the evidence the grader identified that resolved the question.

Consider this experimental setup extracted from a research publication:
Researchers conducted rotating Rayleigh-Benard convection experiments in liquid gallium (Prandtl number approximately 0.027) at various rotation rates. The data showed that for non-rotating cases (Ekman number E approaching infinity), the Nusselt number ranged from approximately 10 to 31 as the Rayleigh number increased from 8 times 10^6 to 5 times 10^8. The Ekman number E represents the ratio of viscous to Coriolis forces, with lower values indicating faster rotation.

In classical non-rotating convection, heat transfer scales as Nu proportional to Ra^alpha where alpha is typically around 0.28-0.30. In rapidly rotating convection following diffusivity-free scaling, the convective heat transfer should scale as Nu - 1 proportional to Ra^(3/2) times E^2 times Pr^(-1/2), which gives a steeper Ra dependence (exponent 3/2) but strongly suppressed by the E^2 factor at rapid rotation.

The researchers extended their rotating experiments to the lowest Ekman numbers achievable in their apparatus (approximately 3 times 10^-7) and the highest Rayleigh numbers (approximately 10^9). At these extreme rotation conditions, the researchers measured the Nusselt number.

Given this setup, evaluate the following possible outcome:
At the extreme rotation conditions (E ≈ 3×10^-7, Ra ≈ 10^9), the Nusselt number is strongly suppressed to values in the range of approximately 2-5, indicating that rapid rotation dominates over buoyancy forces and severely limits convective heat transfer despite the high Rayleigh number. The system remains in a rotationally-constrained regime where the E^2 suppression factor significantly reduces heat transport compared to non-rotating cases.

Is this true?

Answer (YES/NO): YES